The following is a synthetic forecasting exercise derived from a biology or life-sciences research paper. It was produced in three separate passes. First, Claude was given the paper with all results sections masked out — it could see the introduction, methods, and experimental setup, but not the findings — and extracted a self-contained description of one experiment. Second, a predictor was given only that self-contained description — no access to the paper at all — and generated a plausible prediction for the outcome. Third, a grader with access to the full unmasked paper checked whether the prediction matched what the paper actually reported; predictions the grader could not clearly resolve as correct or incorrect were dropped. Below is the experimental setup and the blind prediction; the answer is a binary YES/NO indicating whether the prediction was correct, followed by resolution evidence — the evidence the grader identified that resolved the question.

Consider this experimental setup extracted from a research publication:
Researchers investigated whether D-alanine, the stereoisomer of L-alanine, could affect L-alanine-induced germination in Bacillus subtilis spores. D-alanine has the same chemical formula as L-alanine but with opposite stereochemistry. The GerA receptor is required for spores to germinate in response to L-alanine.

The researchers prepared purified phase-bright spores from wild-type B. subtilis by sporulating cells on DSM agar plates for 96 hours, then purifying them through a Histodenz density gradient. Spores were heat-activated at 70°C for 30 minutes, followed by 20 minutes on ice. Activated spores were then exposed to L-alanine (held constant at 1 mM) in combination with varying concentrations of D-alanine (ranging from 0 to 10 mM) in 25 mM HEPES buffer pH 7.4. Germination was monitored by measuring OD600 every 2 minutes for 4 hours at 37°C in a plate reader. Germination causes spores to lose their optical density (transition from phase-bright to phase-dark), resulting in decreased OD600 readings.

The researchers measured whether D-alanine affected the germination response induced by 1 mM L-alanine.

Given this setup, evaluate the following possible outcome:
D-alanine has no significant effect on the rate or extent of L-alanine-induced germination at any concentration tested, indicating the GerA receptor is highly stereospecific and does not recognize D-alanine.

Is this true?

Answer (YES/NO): NO